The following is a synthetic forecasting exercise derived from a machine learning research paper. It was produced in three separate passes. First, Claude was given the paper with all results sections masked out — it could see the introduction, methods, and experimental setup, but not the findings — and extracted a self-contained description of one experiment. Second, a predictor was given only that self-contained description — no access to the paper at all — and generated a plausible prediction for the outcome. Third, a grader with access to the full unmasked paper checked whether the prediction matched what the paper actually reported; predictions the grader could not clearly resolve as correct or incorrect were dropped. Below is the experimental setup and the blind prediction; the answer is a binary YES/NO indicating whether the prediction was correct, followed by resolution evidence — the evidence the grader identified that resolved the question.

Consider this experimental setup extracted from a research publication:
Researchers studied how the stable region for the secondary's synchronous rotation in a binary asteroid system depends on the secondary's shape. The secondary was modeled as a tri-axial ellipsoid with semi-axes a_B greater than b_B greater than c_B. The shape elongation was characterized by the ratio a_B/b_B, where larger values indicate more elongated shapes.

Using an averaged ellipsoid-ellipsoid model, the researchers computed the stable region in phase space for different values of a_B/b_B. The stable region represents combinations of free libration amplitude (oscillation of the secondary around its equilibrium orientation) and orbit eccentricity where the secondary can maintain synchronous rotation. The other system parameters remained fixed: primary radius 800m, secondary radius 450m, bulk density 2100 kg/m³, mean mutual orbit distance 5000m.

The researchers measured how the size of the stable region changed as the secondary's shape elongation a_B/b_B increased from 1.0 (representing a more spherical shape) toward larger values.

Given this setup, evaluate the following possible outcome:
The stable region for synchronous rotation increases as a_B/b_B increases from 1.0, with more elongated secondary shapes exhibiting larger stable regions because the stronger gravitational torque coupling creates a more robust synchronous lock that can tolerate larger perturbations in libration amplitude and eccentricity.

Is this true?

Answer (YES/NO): NO